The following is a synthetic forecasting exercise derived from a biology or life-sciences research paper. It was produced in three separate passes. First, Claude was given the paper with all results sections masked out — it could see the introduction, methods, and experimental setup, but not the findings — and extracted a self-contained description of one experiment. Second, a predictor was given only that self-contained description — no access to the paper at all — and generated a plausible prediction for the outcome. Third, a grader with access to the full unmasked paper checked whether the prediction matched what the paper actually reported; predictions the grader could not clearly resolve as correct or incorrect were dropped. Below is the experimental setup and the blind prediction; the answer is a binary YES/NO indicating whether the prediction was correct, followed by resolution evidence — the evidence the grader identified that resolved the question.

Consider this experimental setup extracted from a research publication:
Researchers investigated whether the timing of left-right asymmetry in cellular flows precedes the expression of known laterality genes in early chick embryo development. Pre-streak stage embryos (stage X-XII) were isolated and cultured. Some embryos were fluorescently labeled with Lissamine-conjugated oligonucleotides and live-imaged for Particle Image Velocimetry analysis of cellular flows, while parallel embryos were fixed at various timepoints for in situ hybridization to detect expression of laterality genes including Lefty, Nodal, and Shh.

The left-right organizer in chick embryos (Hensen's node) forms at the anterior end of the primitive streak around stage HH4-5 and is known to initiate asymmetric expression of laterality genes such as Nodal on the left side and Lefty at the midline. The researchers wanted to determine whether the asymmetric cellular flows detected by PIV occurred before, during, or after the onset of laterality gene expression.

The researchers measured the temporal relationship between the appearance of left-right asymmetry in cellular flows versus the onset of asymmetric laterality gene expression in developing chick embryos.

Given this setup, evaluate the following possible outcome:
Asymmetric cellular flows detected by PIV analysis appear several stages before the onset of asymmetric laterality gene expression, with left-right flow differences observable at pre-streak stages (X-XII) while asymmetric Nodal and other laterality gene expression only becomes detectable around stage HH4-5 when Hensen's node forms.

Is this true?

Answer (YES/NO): NO